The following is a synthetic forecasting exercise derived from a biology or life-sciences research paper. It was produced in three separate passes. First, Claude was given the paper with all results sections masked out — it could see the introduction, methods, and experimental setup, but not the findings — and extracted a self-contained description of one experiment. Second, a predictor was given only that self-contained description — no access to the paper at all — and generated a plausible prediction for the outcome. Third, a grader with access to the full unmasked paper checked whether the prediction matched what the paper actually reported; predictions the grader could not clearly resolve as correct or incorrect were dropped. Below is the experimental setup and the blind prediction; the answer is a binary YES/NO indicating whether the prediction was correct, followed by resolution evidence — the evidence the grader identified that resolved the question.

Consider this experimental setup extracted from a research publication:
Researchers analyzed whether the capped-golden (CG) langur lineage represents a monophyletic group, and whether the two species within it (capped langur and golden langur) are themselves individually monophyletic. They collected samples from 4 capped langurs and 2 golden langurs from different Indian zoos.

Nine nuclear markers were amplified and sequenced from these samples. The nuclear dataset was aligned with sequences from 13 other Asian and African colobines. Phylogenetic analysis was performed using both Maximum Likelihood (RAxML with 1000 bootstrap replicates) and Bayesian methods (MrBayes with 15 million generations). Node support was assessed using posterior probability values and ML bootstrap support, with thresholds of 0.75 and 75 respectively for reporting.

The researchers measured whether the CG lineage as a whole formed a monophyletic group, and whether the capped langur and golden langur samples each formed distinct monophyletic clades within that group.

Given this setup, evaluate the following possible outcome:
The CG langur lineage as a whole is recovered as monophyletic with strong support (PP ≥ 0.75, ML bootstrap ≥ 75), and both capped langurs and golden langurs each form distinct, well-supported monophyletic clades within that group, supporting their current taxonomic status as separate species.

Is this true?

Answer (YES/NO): NO